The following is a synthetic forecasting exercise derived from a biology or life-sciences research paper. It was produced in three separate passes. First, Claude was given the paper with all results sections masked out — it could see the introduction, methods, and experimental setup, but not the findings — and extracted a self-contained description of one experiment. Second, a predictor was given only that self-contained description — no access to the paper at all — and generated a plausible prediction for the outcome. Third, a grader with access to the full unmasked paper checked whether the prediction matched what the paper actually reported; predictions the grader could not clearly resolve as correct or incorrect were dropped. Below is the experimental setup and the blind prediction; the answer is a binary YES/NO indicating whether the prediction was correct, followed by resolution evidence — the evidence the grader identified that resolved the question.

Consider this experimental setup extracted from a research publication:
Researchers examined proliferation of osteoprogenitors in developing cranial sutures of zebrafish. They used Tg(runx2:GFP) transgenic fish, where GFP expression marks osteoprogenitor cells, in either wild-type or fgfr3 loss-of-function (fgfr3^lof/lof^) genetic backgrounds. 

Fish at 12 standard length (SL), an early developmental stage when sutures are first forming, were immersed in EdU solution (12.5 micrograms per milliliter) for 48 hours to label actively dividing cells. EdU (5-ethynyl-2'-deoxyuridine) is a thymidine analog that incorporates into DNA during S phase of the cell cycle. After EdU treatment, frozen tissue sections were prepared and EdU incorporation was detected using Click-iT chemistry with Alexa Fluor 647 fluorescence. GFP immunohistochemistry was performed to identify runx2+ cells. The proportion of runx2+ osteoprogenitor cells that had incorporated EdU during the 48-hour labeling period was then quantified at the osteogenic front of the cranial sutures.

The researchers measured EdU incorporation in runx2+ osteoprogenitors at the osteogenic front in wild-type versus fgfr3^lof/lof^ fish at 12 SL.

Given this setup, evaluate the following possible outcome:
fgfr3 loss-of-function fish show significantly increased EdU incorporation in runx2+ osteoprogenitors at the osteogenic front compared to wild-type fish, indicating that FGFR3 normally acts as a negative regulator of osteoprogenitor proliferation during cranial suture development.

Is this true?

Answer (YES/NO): NO